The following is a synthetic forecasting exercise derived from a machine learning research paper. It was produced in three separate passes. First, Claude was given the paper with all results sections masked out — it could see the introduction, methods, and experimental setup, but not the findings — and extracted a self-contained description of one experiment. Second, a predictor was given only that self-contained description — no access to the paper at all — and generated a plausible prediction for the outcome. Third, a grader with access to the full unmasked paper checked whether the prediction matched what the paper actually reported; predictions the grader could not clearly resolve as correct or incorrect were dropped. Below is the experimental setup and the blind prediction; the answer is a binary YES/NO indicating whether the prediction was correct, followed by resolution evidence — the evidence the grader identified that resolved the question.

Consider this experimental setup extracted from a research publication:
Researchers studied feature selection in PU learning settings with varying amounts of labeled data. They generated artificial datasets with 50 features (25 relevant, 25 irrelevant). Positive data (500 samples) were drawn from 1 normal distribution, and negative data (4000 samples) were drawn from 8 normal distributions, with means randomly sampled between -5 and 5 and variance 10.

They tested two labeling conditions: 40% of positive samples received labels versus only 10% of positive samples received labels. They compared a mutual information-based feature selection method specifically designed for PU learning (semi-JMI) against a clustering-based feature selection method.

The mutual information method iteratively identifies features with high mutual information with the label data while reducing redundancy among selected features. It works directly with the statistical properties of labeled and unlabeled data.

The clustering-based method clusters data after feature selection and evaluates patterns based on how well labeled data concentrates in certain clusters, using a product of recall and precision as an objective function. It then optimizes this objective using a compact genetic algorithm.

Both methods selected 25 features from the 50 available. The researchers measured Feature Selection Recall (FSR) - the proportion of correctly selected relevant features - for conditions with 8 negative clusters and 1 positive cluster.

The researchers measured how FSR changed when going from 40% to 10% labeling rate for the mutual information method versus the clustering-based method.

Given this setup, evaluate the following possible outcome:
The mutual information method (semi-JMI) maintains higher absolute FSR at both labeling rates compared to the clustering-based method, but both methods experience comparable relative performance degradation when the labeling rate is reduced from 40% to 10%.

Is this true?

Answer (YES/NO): NO